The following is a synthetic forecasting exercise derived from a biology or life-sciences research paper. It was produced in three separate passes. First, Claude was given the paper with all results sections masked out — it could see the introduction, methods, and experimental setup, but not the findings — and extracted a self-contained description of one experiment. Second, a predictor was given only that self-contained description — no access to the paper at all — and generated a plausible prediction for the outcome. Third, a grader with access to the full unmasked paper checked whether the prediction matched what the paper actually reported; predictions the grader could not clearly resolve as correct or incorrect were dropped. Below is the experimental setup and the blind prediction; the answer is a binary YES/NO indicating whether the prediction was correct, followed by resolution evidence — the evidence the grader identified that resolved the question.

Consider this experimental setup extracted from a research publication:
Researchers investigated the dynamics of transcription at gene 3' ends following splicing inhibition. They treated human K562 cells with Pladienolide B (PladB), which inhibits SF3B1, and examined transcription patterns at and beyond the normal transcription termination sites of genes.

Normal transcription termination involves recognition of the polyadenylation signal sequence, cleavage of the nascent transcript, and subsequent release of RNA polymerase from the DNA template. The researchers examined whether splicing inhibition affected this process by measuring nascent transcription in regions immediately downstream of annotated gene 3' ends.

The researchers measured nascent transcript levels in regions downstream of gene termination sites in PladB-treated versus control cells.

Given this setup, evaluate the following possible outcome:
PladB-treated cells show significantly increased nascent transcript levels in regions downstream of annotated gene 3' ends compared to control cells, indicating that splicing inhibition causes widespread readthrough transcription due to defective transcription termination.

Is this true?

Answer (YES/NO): NO